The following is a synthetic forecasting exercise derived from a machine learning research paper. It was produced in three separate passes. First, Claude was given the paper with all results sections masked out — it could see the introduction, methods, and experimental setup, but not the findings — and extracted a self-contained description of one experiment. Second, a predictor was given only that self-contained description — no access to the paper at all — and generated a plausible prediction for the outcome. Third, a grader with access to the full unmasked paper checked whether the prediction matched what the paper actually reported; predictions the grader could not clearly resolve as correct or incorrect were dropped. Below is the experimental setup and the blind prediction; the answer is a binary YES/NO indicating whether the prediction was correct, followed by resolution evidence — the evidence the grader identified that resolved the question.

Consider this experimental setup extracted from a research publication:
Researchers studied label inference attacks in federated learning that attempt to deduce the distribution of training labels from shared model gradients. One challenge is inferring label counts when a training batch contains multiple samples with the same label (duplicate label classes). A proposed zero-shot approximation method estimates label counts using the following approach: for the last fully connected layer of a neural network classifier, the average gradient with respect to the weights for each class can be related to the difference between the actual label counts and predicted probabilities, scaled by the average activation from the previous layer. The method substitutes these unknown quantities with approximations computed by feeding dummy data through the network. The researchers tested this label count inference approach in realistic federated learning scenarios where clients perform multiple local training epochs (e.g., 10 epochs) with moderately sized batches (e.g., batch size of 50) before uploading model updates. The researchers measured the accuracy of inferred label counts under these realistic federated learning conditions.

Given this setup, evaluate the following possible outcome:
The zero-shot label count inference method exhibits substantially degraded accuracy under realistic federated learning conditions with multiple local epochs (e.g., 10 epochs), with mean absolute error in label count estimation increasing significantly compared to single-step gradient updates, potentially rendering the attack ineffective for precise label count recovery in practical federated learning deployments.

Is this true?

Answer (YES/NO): YES